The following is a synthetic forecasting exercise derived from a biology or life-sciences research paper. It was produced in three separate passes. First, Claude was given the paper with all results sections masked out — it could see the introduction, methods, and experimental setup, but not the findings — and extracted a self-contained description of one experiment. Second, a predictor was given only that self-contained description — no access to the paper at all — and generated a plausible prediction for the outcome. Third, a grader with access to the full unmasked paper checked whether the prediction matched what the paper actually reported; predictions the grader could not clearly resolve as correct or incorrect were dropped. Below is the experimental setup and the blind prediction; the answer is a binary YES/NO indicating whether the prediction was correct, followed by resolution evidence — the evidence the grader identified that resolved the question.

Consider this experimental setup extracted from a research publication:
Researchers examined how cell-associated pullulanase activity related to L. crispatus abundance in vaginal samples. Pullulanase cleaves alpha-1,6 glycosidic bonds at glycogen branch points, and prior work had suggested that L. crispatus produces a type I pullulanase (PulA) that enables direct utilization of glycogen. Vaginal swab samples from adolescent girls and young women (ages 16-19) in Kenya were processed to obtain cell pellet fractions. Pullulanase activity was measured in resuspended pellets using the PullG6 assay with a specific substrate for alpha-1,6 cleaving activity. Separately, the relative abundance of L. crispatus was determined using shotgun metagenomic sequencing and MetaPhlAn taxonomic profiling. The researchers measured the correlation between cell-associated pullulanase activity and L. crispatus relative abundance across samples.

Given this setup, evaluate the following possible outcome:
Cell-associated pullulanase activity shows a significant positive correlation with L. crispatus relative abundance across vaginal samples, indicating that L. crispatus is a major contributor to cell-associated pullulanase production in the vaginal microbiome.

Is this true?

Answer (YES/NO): NO